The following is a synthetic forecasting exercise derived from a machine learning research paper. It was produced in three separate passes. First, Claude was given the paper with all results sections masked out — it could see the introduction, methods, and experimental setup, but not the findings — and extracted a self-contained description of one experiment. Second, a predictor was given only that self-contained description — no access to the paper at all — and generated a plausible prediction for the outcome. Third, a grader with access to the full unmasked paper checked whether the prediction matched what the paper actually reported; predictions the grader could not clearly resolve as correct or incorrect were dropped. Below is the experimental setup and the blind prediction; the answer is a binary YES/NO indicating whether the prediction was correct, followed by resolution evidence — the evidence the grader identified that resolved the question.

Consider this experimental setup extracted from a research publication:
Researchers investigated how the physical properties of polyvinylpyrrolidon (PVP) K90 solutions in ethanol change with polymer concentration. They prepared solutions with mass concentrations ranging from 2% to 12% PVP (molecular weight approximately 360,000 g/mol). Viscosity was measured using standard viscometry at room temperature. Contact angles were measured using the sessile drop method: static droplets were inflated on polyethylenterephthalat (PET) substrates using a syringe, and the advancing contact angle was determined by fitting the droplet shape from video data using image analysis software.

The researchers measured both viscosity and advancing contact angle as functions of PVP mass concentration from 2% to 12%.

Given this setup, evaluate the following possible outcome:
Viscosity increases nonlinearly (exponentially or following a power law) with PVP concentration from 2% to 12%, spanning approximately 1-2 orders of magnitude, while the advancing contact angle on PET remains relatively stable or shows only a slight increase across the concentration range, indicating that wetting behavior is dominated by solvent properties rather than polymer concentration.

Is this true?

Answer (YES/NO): NO